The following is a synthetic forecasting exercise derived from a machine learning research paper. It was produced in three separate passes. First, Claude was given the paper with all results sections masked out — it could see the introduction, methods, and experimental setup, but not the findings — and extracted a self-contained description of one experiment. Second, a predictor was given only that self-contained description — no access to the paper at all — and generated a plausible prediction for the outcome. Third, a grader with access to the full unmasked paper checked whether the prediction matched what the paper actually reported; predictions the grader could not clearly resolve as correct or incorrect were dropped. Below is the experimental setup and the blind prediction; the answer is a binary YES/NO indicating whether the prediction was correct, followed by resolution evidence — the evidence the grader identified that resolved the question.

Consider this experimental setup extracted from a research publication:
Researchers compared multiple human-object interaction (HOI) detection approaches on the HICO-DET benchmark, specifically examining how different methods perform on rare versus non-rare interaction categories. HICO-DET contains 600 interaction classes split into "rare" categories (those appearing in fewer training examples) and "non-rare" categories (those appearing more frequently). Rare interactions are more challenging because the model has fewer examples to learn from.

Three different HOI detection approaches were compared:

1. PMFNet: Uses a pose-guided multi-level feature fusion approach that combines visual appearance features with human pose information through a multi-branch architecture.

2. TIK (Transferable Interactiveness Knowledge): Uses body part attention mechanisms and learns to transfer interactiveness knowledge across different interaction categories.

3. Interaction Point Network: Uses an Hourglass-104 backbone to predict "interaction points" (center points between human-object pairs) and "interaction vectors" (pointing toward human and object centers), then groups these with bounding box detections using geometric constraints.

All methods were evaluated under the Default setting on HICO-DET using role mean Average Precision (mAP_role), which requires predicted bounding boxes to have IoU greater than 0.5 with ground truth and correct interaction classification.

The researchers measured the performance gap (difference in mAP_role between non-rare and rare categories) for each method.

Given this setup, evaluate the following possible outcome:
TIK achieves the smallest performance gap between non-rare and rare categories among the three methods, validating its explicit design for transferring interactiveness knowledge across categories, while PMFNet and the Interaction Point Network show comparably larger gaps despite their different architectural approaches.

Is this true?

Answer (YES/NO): NO